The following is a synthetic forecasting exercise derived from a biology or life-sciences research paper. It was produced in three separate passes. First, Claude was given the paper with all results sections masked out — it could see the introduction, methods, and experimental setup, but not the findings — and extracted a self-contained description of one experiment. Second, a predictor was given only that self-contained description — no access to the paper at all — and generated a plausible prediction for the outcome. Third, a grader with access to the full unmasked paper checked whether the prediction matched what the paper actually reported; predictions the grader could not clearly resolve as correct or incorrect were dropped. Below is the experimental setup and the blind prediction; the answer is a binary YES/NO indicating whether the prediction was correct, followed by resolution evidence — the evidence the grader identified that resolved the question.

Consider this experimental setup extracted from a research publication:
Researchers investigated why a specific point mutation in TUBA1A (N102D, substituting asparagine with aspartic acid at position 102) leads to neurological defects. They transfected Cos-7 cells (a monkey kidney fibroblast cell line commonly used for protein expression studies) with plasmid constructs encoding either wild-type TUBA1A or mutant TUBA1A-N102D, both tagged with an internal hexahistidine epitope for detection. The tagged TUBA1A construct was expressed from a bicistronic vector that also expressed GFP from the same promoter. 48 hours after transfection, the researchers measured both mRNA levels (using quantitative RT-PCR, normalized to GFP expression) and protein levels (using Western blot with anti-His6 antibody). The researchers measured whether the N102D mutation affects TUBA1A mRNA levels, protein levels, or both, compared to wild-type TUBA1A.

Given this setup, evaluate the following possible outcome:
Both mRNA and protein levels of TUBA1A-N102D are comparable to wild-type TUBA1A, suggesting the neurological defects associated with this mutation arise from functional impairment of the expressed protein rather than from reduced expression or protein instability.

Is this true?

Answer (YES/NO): NO